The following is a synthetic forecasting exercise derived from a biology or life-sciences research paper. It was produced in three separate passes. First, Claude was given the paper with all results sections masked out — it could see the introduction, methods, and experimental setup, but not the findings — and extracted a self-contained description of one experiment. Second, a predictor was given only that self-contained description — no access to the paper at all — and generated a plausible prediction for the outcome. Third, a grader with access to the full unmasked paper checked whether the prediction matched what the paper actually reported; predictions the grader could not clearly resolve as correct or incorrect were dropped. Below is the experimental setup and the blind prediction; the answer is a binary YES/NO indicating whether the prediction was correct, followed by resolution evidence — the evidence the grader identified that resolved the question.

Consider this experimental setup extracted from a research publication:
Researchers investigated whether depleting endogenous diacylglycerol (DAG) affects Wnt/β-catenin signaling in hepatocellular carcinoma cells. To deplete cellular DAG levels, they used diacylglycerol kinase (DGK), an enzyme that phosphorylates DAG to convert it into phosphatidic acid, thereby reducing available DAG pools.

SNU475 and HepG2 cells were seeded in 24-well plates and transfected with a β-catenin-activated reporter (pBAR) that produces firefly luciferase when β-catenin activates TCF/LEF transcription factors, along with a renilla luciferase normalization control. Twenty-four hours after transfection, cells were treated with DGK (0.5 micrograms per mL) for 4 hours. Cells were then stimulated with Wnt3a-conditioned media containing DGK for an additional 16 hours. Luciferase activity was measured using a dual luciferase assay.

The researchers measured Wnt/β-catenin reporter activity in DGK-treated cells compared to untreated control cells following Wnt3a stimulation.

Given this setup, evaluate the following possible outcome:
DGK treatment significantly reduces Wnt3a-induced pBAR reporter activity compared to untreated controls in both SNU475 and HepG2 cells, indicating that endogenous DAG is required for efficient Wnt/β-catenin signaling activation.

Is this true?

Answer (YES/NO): NO